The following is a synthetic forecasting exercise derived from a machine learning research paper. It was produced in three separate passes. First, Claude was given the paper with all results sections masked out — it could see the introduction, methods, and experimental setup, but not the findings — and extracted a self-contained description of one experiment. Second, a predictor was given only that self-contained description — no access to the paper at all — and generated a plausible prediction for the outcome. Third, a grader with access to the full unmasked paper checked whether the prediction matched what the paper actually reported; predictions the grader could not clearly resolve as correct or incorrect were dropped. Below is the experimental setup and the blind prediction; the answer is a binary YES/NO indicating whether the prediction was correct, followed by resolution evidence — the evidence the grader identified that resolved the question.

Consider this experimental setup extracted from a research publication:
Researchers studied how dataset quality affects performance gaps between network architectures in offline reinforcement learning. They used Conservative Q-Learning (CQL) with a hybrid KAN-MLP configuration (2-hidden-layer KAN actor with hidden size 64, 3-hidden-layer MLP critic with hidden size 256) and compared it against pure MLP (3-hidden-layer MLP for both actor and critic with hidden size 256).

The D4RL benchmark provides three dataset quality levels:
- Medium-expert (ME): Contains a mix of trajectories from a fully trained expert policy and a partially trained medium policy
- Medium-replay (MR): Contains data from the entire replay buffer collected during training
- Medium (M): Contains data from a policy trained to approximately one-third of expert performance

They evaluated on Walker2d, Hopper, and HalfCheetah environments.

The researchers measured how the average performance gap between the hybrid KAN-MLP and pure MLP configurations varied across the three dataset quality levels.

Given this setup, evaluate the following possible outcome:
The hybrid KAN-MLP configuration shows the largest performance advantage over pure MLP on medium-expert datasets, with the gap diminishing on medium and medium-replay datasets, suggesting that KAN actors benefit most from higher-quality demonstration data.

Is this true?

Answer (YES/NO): NO